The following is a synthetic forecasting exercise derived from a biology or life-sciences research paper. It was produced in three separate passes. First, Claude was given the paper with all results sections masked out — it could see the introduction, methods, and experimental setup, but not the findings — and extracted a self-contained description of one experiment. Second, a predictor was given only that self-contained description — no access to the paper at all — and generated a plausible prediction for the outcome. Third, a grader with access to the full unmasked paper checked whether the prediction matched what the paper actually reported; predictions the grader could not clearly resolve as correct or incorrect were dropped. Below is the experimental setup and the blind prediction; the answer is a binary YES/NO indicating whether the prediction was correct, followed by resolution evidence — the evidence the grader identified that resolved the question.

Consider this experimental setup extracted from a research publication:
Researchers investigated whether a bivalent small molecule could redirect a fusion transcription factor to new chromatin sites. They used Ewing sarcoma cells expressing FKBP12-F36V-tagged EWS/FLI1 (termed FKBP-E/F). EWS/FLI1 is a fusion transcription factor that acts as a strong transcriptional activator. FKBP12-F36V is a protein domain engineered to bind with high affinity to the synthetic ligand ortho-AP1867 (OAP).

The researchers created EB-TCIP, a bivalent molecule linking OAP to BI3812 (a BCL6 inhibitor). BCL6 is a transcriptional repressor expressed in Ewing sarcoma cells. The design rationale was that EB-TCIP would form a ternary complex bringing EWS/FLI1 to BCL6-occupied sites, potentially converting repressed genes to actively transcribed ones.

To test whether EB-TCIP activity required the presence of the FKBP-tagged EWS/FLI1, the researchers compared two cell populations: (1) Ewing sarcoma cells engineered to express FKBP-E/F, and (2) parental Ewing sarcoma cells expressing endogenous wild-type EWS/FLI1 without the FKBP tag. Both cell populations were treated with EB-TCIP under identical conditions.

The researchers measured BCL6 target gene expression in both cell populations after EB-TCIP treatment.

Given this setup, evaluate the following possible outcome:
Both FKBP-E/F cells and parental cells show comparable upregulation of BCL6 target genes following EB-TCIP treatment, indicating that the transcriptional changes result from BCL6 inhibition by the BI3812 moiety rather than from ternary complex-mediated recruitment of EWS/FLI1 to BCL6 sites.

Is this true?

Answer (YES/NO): NO